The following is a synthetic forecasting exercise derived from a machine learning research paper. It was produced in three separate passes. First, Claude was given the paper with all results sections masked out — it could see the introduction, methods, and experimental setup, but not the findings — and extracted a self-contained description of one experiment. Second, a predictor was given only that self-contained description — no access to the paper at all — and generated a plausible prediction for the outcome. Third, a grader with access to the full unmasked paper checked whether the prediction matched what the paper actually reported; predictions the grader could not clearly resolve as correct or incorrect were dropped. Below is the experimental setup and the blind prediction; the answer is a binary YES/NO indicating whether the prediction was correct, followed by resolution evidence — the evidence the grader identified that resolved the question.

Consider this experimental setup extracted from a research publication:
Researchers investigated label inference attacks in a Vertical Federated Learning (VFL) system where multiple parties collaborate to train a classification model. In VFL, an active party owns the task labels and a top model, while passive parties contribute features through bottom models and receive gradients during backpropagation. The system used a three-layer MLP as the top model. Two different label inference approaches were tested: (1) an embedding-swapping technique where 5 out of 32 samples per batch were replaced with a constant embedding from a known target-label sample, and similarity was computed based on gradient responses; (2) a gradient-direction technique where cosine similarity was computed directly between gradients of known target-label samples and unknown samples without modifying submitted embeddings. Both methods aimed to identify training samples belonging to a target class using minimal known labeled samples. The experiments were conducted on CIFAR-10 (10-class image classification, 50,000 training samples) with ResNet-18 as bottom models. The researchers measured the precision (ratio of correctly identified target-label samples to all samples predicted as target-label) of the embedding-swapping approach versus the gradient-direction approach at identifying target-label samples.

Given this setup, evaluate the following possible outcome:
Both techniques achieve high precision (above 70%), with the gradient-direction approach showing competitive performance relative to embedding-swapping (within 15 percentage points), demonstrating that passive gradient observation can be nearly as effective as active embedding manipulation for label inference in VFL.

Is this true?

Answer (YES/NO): NO